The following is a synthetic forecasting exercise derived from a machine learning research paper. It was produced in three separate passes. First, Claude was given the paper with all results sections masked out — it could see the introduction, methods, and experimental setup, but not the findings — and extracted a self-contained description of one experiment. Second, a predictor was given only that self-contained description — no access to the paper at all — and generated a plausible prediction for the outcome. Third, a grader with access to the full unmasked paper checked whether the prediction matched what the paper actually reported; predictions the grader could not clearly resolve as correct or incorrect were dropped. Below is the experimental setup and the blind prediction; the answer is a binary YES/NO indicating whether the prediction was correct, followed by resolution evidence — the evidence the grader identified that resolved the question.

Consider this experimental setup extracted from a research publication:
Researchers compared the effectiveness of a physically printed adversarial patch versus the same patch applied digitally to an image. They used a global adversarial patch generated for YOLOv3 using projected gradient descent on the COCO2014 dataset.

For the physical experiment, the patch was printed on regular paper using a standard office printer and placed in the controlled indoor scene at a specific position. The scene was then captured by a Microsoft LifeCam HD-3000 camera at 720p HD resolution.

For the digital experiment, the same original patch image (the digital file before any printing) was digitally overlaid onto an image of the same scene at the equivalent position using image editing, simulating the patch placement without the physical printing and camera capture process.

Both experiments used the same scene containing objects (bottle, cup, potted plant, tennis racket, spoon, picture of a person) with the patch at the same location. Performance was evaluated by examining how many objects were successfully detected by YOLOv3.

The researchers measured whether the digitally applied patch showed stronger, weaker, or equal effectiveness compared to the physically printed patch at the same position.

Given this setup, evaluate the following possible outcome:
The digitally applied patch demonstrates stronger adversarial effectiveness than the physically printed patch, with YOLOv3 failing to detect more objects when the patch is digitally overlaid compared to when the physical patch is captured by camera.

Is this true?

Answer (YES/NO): YES